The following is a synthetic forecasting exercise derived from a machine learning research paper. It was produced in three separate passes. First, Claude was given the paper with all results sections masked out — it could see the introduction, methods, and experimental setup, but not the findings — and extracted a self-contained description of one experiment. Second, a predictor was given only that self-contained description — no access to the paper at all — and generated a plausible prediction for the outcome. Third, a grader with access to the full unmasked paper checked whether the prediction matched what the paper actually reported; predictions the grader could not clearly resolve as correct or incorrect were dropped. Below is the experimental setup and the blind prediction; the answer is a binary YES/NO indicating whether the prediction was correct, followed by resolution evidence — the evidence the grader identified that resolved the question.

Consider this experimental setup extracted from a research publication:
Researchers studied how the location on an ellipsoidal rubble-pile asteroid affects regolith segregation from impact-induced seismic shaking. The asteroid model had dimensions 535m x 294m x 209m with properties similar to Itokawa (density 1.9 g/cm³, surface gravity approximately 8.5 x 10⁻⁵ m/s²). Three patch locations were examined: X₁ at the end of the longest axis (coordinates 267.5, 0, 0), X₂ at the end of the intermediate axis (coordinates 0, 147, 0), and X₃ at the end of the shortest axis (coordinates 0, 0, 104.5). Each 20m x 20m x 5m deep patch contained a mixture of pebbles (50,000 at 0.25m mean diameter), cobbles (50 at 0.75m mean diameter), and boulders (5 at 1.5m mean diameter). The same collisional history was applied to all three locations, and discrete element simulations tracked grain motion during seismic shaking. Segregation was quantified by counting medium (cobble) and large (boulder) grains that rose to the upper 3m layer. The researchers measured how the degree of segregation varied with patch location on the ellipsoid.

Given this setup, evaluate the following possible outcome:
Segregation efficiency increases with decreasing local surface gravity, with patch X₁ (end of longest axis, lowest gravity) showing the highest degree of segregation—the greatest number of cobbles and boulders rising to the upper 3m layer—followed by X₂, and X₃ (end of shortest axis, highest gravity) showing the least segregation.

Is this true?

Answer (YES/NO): NO